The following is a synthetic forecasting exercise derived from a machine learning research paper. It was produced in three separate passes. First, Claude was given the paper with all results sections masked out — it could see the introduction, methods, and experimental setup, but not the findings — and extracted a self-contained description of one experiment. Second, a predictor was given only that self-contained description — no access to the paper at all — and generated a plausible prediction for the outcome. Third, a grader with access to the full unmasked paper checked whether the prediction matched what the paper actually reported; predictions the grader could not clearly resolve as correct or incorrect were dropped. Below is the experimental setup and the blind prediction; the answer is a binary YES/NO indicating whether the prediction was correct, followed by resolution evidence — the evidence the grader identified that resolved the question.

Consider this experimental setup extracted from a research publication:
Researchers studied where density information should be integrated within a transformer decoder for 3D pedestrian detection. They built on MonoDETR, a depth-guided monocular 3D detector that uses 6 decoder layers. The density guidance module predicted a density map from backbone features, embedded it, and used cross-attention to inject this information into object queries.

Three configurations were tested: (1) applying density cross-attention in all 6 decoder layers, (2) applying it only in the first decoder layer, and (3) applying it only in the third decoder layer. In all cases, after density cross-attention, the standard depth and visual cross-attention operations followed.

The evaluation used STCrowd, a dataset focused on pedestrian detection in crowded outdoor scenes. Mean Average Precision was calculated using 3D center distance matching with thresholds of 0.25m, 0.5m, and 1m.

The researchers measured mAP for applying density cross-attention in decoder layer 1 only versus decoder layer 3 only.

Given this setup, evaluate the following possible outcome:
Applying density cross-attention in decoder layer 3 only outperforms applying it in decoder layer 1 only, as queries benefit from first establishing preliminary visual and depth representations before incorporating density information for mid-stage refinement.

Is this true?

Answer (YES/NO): YES